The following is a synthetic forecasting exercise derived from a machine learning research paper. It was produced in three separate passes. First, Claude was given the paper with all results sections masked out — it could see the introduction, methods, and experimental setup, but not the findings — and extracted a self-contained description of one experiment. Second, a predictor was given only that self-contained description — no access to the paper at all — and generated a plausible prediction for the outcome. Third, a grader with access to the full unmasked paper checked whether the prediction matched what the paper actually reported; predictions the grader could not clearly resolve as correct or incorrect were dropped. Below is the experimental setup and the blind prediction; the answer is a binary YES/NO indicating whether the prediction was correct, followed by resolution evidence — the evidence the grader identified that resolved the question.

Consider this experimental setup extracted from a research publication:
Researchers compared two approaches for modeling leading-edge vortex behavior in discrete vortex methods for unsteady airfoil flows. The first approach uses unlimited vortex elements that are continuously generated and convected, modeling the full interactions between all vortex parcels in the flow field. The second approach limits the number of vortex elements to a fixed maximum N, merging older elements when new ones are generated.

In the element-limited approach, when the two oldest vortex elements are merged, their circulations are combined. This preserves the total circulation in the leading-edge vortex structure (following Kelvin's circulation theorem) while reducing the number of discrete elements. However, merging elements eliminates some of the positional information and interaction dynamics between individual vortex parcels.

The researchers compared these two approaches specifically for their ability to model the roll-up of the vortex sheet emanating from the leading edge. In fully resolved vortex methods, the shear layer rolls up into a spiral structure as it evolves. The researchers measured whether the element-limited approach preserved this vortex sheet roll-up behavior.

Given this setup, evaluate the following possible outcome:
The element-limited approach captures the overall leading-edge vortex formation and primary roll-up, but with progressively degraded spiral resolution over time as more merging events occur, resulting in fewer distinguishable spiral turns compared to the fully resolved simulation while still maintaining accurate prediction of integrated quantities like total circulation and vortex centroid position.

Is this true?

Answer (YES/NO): NO